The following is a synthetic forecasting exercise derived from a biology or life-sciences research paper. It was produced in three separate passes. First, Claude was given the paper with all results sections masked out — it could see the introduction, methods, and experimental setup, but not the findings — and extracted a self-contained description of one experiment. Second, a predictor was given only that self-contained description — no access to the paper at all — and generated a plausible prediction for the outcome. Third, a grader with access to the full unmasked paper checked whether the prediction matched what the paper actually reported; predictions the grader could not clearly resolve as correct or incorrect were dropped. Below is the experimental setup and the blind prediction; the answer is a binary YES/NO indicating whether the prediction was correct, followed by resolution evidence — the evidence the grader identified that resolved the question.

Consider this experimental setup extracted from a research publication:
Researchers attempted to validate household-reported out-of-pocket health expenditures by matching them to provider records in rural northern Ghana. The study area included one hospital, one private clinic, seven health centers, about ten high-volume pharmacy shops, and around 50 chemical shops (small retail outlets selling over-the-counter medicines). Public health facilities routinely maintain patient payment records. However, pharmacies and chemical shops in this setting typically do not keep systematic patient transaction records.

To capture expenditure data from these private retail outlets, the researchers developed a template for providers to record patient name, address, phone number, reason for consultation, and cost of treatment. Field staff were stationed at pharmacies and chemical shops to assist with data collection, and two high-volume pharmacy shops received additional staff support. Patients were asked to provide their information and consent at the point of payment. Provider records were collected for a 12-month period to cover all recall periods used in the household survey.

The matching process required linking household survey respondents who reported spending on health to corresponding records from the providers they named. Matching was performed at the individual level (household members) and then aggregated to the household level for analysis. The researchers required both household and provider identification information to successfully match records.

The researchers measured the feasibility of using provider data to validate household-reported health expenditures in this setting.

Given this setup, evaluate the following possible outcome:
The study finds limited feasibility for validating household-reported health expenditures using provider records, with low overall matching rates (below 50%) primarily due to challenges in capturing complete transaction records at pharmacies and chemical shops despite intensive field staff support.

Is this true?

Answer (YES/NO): NO